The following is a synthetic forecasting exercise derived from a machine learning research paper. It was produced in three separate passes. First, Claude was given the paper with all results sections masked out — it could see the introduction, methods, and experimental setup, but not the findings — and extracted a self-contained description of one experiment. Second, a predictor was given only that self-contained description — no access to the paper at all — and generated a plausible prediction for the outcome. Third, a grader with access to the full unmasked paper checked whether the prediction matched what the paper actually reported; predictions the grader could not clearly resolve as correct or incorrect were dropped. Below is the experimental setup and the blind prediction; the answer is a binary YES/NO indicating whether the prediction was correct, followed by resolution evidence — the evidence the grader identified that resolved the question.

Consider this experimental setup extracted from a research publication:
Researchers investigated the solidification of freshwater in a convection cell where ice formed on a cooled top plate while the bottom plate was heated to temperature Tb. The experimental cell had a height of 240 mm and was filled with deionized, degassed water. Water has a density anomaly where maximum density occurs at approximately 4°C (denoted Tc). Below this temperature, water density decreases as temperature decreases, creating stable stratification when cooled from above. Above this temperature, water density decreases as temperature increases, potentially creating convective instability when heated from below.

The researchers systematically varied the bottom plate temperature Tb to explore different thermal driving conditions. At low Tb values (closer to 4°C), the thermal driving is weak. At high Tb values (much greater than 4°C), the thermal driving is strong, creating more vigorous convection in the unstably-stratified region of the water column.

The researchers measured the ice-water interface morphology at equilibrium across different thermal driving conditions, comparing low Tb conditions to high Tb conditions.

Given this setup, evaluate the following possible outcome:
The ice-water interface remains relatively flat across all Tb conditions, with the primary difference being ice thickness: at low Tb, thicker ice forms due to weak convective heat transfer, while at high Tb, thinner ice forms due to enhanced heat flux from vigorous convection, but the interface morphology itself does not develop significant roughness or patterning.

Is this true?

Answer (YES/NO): NO